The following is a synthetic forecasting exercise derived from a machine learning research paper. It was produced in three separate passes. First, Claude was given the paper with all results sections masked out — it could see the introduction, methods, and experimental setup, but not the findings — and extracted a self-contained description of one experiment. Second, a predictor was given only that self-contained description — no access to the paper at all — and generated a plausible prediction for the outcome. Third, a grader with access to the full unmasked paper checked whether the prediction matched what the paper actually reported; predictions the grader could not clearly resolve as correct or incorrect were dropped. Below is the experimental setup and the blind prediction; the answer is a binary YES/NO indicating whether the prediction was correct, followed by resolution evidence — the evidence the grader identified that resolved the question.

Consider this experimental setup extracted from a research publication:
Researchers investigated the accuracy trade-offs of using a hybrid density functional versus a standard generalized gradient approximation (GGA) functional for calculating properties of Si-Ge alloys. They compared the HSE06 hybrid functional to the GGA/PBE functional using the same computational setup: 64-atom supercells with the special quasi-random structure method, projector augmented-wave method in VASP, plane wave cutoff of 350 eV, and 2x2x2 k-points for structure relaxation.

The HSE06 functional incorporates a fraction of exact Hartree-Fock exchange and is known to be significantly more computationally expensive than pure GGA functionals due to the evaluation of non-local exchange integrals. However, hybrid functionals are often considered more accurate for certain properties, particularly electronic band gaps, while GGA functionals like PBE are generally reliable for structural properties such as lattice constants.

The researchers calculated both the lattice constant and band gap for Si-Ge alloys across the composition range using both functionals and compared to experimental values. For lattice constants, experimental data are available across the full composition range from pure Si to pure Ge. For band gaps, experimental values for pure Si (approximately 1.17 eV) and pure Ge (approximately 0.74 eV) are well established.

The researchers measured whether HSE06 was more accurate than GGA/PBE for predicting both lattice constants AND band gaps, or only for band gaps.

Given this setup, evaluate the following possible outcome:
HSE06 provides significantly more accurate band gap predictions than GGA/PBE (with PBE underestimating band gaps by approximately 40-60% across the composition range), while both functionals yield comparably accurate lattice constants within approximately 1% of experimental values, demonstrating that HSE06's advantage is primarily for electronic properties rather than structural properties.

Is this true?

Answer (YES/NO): NO